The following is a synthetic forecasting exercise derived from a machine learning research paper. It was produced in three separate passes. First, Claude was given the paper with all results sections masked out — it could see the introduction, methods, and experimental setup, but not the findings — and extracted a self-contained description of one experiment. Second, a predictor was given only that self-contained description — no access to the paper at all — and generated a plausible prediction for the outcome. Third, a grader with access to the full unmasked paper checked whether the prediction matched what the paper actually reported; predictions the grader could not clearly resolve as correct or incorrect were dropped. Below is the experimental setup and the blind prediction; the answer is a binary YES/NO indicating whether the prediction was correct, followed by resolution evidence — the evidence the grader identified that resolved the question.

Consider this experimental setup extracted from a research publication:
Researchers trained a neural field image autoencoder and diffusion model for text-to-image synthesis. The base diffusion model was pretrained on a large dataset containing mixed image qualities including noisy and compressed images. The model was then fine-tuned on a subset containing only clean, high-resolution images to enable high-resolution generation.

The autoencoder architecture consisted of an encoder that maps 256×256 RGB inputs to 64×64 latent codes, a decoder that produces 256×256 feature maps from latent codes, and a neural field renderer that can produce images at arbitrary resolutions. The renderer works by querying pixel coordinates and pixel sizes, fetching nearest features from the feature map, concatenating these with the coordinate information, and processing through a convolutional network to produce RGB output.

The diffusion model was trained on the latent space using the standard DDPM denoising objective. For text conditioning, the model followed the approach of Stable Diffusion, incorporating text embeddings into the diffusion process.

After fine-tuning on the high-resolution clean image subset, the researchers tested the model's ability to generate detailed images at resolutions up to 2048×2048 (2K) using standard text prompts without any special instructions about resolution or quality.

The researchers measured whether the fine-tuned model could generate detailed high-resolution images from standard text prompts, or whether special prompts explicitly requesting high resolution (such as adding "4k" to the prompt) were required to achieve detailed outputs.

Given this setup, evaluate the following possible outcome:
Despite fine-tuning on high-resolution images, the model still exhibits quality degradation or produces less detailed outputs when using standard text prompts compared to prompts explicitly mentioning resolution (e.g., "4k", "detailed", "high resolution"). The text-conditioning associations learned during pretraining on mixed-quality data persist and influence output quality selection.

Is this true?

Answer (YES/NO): YES